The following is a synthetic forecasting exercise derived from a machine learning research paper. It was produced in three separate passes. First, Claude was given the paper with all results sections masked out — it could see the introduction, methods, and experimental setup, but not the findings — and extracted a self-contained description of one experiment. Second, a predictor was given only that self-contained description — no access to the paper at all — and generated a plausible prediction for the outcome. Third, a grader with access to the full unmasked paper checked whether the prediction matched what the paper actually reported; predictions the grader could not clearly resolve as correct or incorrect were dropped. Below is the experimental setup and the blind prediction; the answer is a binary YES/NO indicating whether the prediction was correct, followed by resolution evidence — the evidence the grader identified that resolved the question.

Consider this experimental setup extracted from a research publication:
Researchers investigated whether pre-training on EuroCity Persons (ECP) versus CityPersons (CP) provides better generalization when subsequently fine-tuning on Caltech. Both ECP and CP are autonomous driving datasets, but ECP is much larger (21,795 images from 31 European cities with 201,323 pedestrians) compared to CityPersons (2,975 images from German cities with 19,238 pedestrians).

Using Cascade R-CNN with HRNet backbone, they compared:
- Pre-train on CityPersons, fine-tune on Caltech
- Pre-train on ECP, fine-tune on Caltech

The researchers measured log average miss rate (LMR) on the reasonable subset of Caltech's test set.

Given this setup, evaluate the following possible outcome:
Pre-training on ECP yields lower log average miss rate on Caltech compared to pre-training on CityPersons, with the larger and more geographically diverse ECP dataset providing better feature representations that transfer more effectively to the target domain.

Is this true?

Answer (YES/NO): YES